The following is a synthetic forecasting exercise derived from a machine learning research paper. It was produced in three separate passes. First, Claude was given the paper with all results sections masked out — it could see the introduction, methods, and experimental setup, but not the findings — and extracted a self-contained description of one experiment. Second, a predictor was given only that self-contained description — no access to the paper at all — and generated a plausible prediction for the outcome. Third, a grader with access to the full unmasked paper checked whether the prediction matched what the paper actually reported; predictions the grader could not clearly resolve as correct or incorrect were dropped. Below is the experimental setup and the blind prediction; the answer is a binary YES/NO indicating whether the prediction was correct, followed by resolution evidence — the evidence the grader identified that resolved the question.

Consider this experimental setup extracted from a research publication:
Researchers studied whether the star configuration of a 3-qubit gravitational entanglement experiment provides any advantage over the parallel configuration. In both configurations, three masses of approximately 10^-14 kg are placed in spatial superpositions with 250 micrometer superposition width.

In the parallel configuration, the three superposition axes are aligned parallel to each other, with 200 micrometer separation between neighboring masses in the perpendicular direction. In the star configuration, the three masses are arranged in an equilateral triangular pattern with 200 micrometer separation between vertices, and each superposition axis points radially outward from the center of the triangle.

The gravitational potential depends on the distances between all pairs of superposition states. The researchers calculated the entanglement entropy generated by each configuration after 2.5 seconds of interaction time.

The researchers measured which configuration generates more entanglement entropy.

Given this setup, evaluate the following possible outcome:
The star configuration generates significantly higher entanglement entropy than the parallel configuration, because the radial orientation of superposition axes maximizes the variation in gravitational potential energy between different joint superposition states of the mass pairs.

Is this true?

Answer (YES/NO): NO